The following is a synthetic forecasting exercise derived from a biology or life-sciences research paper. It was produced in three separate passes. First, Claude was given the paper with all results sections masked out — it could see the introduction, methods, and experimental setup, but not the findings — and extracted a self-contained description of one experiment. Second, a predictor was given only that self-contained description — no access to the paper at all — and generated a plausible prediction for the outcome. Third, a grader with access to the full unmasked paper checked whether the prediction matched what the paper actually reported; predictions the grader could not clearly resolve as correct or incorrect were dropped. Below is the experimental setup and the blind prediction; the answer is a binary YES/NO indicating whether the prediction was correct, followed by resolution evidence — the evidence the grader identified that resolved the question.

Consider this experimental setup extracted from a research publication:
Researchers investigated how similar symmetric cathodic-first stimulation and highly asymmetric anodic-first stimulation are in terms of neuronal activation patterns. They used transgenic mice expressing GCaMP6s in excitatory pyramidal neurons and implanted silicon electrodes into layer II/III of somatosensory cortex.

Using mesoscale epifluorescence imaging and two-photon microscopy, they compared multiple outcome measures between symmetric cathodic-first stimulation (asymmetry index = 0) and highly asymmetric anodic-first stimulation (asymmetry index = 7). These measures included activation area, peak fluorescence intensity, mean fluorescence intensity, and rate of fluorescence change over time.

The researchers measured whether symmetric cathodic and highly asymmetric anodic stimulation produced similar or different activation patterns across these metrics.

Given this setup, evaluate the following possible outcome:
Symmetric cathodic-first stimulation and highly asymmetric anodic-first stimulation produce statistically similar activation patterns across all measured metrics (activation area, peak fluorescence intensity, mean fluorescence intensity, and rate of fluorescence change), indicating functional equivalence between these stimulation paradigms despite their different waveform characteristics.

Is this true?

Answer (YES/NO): NO